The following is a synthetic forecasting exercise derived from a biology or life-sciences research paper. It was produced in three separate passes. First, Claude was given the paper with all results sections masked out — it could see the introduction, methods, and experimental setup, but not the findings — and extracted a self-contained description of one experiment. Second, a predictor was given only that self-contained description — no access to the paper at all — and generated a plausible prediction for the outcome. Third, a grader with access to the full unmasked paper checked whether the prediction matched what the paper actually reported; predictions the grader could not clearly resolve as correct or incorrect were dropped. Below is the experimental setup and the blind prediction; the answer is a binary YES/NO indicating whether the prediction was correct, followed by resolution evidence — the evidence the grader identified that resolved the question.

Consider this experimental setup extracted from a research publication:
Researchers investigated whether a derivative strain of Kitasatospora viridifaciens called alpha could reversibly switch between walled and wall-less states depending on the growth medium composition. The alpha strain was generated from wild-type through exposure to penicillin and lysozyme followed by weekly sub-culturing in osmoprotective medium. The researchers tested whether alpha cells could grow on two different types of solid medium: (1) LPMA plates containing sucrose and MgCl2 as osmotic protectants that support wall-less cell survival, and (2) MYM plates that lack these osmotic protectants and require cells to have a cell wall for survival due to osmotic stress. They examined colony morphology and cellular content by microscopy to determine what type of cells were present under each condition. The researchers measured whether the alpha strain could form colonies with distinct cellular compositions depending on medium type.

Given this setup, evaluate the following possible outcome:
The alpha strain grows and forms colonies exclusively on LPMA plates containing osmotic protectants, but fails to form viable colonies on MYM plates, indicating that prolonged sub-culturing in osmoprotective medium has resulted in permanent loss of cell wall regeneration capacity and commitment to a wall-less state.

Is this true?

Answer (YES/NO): NO